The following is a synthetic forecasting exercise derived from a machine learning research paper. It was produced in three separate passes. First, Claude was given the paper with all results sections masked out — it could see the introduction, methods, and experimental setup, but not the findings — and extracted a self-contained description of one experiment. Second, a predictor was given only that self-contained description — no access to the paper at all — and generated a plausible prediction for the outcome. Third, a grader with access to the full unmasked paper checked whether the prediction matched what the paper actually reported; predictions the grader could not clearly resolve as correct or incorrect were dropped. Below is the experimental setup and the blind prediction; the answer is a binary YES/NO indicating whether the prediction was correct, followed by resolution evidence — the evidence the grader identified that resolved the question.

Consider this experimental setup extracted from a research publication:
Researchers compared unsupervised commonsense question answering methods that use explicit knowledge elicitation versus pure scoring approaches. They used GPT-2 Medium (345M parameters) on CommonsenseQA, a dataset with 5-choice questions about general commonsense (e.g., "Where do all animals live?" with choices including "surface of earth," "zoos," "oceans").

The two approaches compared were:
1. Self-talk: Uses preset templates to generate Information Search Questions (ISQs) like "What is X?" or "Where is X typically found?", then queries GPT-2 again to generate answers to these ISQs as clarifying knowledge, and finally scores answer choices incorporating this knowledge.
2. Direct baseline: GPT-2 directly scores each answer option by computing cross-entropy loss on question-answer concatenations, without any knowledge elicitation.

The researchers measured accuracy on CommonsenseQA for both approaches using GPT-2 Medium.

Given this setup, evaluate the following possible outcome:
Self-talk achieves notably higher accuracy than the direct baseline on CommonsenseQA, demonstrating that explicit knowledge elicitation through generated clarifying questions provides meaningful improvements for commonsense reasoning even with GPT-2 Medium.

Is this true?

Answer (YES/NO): NO